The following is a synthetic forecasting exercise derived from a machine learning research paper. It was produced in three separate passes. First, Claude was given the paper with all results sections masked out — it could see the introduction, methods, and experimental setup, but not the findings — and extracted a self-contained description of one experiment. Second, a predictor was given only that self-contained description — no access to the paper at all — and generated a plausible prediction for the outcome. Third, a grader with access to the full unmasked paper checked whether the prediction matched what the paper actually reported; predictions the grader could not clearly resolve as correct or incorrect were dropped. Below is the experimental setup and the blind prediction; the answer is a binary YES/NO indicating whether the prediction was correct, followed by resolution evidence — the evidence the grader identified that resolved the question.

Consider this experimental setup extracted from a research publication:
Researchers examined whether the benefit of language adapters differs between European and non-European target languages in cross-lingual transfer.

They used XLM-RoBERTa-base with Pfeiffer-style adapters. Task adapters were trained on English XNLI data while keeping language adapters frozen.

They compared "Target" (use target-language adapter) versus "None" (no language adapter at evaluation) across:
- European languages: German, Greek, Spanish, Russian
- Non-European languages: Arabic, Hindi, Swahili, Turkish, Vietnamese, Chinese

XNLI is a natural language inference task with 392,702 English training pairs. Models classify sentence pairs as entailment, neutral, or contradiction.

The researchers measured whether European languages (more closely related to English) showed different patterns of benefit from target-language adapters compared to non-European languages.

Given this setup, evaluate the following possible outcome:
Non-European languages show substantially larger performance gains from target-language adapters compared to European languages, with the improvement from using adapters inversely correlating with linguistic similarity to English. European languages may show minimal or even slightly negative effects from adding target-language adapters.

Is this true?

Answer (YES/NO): NO